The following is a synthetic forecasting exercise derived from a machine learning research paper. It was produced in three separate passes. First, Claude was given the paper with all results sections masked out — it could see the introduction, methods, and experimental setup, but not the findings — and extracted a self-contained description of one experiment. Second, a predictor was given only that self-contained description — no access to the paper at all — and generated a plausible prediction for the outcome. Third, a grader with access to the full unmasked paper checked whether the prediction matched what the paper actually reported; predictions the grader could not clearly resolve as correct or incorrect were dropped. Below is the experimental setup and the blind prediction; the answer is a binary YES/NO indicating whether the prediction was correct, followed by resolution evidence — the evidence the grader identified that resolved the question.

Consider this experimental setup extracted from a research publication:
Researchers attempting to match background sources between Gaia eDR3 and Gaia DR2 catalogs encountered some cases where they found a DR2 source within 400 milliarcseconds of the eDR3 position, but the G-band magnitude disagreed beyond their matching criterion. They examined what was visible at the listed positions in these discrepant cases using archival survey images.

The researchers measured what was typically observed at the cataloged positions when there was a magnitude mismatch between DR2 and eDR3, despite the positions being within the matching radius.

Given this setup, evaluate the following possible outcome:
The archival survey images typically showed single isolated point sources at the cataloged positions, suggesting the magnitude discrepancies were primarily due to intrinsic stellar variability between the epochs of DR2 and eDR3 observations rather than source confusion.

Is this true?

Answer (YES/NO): NO